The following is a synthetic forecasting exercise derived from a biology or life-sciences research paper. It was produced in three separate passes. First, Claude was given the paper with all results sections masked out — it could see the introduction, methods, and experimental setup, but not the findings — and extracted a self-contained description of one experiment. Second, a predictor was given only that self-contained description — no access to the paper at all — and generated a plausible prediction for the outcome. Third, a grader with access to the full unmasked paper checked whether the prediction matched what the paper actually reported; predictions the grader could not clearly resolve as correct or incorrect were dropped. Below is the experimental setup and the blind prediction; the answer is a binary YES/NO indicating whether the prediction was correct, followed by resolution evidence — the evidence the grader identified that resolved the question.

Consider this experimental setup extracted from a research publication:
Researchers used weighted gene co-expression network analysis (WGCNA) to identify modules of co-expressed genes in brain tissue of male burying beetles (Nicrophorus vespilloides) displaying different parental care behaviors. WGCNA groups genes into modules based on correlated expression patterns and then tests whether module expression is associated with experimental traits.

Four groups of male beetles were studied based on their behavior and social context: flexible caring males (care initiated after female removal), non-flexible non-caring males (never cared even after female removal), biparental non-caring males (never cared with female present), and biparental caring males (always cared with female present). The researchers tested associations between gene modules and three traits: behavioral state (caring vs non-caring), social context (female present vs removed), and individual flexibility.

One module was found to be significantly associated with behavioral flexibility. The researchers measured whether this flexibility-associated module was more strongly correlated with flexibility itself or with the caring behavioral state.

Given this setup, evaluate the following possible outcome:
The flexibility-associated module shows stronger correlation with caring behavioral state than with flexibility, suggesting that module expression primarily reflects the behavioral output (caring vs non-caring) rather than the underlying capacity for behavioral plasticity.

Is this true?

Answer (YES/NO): YES